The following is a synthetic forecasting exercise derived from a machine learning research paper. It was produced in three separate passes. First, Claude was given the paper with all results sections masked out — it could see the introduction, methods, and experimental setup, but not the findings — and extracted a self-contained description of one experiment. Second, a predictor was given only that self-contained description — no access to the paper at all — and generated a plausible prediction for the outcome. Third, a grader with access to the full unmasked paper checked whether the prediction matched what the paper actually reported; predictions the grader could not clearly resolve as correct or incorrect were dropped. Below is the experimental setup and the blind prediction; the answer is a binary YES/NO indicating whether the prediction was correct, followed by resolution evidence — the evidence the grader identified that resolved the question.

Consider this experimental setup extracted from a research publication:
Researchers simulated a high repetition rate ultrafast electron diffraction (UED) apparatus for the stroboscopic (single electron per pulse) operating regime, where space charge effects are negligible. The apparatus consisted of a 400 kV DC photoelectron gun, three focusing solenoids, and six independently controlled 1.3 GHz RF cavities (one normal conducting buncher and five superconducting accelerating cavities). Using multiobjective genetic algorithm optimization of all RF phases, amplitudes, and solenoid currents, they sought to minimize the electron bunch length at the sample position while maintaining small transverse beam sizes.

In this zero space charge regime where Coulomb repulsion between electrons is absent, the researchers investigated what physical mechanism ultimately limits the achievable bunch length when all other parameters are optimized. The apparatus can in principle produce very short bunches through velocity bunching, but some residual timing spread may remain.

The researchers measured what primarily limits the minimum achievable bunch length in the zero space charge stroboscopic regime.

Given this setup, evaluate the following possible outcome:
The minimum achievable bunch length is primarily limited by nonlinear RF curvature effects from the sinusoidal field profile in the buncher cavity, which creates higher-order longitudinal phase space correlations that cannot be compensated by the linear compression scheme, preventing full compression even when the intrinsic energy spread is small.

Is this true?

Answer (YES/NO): NO